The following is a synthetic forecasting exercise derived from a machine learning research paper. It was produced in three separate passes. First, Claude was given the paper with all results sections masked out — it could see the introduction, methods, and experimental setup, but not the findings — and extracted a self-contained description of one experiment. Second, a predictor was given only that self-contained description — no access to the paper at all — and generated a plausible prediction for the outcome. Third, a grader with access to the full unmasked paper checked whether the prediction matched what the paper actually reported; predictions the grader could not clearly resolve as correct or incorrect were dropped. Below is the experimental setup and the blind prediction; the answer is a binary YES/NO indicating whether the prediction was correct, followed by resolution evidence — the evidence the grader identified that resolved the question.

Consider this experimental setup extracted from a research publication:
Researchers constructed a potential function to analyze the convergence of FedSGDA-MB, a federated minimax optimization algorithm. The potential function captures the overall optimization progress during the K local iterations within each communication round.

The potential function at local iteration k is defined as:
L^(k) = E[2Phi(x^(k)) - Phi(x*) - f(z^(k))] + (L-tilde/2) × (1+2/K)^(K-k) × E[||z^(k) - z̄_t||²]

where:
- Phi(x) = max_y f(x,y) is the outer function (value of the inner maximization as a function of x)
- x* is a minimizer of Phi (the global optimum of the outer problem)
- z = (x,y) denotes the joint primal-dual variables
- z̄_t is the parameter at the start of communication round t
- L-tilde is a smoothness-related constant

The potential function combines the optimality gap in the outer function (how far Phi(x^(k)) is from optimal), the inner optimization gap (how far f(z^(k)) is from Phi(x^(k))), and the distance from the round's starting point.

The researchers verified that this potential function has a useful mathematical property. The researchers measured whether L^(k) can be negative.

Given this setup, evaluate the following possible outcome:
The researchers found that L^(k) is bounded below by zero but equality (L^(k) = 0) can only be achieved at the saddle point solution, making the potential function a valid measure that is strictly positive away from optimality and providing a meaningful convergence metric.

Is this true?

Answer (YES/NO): YES